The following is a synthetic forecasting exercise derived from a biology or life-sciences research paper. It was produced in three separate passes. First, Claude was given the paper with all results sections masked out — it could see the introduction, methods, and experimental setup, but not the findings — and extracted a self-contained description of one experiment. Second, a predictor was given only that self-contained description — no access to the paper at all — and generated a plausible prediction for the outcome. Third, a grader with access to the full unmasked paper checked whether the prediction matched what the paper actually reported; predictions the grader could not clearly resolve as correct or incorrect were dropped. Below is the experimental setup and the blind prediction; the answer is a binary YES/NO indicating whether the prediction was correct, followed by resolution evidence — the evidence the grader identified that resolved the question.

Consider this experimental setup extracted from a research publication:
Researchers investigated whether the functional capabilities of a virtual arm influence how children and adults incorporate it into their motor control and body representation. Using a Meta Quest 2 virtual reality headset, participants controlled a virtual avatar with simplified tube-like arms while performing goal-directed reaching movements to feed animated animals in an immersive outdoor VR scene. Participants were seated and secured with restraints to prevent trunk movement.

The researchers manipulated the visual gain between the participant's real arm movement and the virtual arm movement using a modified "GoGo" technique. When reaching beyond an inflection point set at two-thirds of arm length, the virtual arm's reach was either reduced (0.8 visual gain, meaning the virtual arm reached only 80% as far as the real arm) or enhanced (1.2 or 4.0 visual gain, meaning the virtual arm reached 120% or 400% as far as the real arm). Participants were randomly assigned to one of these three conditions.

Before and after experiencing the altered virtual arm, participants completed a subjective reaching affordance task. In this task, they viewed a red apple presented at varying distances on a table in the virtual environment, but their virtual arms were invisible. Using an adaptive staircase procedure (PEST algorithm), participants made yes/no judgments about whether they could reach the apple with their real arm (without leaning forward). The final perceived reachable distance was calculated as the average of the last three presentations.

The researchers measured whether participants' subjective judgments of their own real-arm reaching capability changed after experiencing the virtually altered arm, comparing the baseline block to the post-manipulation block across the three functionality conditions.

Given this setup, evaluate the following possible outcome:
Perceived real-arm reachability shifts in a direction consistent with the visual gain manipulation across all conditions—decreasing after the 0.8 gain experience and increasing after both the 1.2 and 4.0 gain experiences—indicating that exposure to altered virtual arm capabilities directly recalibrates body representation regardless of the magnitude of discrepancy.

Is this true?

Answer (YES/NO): NO